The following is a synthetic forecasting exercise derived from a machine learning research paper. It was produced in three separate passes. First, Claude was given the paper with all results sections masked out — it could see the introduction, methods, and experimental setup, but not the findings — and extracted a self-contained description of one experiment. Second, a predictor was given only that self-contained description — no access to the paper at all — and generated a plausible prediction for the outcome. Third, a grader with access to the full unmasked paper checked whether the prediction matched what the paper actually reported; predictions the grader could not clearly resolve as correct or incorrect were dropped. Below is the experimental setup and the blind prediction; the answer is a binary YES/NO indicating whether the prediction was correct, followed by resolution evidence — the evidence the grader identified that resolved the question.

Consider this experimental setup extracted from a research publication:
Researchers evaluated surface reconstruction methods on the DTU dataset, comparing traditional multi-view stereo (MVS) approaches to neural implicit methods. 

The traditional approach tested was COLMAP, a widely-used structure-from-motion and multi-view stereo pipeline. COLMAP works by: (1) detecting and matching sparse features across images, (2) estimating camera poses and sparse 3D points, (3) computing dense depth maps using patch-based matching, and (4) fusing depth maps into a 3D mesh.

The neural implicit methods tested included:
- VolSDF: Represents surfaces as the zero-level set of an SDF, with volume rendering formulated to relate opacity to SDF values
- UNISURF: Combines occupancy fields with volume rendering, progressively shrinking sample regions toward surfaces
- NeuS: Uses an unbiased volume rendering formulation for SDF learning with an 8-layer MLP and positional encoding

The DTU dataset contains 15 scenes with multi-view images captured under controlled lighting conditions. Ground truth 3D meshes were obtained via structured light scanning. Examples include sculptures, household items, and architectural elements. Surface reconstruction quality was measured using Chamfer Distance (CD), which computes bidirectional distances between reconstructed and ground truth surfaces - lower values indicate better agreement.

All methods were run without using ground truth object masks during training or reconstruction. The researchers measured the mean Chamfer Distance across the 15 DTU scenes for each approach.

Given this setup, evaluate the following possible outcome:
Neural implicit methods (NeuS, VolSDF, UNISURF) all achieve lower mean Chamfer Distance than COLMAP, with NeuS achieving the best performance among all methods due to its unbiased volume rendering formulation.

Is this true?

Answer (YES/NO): NO